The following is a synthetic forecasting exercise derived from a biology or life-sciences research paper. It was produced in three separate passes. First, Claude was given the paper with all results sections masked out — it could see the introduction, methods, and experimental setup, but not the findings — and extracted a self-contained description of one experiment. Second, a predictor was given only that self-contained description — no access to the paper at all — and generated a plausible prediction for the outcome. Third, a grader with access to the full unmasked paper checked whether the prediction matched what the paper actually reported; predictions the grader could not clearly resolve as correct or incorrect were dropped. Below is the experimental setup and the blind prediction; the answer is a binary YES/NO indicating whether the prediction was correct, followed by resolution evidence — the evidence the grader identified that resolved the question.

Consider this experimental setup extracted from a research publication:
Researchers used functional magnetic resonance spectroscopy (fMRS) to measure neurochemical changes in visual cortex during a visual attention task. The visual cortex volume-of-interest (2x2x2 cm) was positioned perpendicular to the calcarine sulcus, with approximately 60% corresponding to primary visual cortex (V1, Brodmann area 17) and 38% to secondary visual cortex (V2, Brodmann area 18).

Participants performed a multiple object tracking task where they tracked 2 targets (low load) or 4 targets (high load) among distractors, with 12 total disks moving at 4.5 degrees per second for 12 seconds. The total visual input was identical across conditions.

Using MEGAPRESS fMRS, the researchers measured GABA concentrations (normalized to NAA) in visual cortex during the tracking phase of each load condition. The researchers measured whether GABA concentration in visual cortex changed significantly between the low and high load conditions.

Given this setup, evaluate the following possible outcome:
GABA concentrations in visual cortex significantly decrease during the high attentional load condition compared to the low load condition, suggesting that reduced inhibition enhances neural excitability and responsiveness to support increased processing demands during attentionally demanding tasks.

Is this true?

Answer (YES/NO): NO